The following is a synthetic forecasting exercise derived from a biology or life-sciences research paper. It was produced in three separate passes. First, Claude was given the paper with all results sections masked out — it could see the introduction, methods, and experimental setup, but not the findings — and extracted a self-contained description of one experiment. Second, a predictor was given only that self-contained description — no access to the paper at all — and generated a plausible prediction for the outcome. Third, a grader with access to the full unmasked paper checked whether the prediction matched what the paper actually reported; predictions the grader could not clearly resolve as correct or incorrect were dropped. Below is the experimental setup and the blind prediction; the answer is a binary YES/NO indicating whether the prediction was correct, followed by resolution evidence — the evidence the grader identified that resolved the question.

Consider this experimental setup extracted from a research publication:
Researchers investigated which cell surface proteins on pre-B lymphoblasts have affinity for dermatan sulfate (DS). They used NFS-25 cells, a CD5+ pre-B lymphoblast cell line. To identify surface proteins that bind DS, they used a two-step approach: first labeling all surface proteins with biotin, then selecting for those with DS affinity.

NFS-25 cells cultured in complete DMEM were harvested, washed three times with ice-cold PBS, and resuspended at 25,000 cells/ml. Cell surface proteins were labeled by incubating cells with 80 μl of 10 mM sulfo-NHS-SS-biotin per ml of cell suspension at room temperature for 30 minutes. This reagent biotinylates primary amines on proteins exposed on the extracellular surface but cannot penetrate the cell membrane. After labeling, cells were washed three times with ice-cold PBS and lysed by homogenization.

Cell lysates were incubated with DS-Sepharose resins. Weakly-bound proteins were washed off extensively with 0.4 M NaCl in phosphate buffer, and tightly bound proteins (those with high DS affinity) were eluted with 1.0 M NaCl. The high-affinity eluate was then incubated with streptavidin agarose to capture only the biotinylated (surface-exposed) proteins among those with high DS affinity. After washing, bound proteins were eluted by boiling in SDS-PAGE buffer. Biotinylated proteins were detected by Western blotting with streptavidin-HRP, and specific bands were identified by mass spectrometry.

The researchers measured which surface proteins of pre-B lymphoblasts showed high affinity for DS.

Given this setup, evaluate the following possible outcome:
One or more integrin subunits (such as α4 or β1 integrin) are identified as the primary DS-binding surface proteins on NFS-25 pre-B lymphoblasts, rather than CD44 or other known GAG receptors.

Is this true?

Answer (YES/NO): NO